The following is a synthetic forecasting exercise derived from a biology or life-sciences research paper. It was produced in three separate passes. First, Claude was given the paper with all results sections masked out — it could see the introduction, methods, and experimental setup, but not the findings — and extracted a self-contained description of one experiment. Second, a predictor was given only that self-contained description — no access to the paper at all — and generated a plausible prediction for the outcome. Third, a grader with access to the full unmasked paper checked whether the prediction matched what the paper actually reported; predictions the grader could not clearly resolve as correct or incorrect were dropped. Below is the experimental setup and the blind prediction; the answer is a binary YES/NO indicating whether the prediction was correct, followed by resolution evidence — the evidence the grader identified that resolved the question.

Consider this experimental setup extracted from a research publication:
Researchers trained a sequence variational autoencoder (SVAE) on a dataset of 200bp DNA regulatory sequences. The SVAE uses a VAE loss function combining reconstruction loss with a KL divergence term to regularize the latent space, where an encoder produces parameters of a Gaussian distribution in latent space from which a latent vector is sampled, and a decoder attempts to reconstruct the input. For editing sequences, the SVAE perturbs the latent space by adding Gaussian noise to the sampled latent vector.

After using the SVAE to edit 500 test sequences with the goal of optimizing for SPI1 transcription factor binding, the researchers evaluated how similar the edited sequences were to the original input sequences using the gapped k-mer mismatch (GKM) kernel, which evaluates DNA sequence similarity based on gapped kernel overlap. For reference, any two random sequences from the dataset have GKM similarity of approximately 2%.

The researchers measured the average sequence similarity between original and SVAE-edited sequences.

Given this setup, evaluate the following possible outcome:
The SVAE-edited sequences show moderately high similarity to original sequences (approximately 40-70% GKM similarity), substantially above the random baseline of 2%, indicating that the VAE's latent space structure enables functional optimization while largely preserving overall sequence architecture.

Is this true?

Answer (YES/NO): NO